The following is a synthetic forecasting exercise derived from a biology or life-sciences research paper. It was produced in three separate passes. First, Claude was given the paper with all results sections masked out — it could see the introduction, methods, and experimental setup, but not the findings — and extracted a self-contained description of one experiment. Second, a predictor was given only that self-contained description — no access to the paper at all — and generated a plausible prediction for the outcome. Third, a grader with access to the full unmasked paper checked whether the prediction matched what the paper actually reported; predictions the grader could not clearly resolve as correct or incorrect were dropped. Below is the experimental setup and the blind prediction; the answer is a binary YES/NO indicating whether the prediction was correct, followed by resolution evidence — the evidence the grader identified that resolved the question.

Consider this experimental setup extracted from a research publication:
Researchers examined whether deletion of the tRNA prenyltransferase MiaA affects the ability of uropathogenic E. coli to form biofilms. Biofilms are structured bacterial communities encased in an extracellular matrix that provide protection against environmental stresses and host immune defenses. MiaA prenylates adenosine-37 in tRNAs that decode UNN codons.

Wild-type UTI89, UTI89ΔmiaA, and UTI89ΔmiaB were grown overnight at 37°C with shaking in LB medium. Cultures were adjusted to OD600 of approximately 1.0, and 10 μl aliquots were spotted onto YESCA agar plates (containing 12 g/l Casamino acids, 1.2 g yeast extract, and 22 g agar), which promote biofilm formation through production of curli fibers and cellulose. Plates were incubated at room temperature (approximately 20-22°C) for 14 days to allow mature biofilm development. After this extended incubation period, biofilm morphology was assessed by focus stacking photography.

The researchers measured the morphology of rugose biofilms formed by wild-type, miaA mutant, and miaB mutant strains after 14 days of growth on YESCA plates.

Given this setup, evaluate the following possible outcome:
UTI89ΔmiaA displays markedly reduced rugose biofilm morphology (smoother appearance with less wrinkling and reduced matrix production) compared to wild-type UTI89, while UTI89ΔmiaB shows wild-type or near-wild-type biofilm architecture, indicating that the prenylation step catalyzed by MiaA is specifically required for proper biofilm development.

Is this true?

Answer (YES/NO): YES